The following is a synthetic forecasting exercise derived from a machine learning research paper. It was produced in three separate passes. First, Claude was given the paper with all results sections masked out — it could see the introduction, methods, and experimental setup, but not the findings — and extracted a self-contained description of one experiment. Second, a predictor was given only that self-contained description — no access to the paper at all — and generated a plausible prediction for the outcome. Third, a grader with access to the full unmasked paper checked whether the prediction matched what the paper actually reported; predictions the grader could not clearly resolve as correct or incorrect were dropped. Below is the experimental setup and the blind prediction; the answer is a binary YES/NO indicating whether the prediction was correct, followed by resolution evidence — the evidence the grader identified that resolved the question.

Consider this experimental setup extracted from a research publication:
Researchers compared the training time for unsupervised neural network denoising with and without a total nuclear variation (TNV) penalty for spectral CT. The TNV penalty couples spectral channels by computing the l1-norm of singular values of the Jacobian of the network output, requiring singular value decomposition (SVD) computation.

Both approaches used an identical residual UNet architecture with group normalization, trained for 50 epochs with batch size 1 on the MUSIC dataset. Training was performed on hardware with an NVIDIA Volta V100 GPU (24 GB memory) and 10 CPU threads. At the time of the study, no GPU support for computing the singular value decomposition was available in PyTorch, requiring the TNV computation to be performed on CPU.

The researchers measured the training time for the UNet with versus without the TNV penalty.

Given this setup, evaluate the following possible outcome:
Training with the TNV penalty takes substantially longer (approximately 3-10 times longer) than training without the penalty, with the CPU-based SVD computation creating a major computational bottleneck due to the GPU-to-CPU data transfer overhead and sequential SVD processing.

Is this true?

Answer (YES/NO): YES